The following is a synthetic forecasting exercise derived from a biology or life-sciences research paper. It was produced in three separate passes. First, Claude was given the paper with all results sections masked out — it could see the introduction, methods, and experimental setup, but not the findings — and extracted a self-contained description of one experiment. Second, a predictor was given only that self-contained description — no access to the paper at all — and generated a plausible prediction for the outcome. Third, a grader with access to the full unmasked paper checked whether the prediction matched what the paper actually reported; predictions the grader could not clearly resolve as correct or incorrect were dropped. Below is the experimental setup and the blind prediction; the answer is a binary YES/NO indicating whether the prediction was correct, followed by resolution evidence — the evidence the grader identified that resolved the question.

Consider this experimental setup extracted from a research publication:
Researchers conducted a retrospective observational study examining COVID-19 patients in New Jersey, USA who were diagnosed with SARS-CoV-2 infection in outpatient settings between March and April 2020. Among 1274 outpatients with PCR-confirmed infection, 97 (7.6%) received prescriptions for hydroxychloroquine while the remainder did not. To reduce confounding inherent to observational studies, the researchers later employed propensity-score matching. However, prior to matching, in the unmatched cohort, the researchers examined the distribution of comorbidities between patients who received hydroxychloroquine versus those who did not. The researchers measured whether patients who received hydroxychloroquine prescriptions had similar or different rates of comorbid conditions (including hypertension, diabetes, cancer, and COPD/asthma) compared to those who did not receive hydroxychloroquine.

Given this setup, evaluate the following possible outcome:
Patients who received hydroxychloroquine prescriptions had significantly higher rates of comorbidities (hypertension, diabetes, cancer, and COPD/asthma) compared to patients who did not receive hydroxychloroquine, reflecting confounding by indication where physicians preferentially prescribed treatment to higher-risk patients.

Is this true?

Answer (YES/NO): YES